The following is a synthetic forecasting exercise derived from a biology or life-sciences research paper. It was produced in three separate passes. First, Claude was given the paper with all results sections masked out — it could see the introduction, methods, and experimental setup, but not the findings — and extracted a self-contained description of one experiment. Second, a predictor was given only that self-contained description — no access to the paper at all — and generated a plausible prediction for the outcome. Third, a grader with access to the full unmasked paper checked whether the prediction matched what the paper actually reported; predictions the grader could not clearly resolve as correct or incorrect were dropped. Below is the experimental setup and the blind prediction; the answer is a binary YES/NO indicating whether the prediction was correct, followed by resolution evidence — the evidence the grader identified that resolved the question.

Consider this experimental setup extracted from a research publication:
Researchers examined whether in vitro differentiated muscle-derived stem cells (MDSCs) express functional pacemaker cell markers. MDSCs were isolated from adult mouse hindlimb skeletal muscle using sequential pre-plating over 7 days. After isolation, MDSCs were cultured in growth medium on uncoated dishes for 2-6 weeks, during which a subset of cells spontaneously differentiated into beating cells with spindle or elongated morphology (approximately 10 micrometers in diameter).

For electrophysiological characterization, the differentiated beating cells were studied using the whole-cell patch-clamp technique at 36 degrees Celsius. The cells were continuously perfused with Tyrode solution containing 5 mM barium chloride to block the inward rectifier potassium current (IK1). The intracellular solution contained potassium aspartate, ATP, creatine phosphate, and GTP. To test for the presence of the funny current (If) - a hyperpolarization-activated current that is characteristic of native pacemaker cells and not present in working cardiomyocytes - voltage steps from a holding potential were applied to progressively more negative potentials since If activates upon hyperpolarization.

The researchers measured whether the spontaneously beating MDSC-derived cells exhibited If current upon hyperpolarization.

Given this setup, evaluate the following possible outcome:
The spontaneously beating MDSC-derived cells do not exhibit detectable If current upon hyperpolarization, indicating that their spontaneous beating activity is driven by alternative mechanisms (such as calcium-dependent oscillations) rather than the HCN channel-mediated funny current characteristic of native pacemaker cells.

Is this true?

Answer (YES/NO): NO